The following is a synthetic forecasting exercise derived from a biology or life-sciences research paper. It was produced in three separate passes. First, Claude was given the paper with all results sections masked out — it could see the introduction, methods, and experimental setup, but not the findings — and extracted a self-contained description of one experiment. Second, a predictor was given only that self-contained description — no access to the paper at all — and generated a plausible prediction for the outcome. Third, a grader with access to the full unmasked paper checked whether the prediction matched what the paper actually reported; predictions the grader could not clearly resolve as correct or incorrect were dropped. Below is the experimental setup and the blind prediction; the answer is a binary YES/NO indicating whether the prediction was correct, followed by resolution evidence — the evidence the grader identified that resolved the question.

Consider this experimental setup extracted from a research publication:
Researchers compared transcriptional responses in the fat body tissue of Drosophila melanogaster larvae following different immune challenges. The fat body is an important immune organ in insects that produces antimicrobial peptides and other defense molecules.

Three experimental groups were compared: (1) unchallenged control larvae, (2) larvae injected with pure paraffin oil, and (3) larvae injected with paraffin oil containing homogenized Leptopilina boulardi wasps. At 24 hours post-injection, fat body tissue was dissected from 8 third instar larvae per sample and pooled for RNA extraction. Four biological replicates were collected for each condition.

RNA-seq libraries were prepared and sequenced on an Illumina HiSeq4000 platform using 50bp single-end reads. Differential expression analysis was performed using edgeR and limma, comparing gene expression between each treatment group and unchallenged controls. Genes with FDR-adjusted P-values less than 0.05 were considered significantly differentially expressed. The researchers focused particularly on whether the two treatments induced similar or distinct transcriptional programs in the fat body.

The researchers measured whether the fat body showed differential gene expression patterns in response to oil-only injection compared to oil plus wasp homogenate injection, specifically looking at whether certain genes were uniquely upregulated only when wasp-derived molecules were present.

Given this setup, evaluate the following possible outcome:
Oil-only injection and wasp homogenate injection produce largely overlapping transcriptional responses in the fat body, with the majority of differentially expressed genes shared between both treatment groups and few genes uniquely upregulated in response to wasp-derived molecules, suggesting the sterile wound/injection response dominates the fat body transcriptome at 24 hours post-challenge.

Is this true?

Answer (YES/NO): NO